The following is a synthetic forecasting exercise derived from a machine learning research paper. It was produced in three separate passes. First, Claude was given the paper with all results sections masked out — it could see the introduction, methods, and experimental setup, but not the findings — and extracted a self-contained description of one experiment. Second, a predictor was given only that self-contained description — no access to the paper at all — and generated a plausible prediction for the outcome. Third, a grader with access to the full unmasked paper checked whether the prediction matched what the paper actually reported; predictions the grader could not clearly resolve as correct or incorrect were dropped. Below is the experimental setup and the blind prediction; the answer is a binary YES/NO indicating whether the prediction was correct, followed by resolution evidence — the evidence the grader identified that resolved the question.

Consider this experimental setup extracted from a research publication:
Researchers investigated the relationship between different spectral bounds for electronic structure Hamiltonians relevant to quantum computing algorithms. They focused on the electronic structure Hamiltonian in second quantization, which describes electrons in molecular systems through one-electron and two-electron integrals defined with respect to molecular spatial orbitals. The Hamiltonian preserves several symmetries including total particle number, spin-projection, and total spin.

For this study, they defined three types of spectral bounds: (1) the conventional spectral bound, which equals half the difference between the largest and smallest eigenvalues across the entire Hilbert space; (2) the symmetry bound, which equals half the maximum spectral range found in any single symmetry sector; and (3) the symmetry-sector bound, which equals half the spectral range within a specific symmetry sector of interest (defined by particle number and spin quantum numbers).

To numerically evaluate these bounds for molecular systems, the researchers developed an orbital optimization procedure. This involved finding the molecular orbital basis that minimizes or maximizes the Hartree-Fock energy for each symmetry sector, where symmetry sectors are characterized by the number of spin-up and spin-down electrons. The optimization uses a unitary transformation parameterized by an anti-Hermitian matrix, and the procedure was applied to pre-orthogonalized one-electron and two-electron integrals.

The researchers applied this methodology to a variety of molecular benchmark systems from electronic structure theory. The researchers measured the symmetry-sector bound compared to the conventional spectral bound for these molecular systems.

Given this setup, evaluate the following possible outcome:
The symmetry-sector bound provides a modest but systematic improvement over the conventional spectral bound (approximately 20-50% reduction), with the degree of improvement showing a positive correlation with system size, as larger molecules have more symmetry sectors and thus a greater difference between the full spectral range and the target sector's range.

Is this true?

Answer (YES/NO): NO